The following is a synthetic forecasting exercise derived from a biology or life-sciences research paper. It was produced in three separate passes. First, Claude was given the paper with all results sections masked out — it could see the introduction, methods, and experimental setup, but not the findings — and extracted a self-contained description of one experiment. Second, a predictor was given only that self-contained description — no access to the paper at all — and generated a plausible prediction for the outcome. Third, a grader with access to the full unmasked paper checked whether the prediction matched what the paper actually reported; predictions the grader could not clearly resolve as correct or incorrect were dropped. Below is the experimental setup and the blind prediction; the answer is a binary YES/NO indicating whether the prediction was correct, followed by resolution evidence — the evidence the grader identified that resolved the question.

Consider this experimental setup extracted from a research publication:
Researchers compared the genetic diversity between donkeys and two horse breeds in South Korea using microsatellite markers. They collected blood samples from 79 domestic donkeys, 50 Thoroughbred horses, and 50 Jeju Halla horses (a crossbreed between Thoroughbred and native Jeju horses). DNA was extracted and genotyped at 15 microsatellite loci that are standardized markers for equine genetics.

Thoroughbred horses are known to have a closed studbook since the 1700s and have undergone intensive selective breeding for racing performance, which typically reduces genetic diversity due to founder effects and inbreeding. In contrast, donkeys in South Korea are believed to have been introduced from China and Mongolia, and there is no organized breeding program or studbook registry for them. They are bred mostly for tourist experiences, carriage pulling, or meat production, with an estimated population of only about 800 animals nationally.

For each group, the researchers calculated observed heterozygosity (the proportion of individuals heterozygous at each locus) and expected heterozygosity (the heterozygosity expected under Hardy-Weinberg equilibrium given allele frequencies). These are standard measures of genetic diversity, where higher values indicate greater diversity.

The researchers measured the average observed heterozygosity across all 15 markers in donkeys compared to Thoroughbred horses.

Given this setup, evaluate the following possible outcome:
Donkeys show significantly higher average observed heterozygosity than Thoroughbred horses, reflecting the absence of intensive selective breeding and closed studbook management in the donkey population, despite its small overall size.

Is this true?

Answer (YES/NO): NO